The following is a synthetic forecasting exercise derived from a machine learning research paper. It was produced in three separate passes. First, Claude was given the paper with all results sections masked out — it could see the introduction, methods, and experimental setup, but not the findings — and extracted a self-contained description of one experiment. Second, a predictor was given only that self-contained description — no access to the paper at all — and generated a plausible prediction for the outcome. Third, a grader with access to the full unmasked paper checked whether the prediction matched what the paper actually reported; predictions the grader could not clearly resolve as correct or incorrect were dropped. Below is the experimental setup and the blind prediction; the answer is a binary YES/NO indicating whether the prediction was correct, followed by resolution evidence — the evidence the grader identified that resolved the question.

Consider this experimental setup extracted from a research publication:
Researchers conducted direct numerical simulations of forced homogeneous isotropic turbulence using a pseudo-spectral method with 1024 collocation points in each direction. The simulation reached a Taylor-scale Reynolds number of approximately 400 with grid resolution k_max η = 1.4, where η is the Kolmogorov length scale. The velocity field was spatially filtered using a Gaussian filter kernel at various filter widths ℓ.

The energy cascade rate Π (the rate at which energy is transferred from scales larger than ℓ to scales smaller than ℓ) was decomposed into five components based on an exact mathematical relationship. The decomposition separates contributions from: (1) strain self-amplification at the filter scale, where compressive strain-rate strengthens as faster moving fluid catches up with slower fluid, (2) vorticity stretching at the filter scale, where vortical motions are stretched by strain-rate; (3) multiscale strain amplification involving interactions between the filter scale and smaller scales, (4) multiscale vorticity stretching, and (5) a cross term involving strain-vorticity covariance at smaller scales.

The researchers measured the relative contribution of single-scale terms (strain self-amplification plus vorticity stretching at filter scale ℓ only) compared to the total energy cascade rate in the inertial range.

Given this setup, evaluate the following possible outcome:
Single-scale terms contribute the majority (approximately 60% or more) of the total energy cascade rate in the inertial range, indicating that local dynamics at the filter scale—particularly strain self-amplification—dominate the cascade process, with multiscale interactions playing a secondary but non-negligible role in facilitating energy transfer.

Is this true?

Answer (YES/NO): NO